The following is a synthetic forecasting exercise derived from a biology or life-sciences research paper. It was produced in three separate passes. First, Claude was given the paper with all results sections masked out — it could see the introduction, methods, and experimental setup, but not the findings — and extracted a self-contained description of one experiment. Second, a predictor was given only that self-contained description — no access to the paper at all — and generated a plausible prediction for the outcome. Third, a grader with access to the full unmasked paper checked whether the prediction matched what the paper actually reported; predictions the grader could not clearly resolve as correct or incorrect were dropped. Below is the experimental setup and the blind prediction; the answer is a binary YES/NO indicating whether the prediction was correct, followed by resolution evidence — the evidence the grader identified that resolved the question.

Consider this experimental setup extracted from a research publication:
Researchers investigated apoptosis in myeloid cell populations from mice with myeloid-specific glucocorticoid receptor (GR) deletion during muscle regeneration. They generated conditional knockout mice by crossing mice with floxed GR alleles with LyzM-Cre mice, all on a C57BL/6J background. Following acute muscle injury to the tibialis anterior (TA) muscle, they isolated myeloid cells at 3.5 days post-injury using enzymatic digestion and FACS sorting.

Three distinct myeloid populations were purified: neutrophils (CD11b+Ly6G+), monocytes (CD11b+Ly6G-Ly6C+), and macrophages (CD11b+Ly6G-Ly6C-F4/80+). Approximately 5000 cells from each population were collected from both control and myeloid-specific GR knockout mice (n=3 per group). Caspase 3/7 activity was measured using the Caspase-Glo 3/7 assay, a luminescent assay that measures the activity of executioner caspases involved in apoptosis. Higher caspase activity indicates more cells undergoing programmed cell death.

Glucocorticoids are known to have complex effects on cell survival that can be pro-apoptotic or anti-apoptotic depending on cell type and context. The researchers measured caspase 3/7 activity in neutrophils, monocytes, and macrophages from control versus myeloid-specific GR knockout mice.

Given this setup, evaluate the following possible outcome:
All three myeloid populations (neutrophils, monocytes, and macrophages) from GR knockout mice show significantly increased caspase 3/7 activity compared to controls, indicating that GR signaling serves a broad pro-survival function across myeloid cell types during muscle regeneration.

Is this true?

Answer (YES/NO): NO